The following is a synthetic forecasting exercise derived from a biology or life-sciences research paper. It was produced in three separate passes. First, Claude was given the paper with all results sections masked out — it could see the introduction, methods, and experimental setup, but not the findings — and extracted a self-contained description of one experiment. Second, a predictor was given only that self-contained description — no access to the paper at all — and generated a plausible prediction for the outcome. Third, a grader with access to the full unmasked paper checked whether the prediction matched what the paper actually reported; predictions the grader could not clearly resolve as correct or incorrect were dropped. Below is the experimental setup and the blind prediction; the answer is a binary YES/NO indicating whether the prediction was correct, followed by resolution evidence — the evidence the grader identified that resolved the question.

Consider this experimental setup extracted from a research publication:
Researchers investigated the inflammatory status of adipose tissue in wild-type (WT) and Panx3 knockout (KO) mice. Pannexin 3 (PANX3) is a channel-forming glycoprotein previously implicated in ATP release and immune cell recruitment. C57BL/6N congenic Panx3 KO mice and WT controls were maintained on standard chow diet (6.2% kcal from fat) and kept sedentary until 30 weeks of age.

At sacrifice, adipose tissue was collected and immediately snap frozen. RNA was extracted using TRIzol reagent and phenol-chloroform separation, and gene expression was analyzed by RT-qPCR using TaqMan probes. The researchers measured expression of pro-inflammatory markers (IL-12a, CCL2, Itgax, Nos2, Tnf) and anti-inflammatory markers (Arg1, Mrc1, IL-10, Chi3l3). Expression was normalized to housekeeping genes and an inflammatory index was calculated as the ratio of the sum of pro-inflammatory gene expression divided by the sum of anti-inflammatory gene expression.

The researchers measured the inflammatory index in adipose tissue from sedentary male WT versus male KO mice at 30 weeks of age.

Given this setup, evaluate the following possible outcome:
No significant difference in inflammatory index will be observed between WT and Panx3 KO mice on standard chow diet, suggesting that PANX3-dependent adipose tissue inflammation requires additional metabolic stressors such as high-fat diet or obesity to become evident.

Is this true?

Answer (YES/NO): NO